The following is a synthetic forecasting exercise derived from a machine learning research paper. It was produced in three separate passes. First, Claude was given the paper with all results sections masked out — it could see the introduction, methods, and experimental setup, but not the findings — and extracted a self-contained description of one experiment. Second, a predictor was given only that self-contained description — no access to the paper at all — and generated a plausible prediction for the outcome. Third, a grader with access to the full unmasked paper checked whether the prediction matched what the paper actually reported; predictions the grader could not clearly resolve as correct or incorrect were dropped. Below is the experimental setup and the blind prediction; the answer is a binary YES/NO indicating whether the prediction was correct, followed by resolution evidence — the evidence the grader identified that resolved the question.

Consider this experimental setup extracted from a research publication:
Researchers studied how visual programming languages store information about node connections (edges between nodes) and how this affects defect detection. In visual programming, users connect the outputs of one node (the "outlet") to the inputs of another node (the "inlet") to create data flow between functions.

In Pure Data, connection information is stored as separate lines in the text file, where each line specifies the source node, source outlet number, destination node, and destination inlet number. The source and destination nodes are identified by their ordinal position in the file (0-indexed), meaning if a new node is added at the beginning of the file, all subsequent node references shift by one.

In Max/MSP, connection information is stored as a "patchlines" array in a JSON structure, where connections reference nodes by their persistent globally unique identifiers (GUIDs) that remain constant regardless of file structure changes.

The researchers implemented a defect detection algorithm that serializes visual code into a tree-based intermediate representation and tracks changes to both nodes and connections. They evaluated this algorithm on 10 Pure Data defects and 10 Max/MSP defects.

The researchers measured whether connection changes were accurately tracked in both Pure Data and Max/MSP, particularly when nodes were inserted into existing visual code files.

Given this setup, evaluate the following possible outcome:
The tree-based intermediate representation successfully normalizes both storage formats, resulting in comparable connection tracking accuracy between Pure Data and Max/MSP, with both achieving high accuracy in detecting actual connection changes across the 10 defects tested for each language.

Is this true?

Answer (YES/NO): NO